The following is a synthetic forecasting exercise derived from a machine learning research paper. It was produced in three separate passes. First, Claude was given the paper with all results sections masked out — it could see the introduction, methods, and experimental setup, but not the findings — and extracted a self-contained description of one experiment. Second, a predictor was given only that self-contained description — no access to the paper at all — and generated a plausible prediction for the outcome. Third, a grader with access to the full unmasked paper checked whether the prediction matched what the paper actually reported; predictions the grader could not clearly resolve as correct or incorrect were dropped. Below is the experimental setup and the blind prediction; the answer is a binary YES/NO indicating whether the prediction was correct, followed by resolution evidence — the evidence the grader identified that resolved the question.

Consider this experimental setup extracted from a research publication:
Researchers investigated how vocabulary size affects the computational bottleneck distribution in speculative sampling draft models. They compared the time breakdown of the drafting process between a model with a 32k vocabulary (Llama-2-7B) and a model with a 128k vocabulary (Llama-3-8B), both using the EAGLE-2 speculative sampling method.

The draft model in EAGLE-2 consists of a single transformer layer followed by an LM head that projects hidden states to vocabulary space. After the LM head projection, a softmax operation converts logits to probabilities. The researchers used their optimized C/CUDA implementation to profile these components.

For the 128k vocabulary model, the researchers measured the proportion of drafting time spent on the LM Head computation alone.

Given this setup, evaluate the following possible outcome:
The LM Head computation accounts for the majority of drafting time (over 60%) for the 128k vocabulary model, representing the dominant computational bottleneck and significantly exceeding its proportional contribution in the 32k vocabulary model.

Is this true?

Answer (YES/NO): NO